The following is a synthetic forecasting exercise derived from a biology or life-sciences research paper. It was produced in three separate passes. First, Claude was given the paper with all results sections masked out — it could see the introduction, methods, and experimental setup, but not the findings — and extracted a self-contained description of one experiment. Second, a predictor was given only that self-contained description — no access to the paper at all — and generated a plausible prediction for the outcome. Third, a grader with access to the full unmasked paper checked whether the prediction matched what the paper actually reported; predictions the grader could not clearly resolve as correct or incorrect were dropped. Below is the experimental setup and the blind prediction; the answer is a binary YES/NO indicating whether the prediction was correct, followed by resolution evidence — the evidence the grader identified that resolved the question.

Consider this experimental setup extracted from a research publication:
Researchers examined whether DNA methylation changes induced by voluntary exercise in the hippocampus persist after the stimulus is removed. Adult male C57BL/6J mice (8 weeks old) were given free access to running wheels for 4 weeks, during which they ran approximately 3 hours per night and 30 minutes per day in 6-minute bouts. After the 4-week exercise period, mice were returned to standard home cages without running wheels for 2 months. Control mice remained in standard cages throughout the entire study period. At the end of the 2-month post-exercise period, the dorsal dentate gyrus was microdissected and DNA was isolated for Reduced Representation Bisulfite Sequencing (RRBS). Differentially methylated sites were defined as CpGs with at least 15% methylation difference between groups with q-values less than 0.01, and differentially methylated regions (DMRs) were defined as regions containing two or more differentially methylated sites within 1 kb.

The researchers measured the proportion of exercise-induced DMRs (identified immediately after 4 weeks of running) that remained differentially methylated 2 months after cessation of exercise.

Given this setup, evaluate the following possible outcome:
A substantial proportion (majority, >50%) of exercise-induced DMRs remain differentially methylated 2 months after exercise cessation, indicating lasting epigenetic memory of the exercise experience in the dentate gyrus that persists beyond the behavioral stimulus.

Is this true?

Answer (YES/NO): NO